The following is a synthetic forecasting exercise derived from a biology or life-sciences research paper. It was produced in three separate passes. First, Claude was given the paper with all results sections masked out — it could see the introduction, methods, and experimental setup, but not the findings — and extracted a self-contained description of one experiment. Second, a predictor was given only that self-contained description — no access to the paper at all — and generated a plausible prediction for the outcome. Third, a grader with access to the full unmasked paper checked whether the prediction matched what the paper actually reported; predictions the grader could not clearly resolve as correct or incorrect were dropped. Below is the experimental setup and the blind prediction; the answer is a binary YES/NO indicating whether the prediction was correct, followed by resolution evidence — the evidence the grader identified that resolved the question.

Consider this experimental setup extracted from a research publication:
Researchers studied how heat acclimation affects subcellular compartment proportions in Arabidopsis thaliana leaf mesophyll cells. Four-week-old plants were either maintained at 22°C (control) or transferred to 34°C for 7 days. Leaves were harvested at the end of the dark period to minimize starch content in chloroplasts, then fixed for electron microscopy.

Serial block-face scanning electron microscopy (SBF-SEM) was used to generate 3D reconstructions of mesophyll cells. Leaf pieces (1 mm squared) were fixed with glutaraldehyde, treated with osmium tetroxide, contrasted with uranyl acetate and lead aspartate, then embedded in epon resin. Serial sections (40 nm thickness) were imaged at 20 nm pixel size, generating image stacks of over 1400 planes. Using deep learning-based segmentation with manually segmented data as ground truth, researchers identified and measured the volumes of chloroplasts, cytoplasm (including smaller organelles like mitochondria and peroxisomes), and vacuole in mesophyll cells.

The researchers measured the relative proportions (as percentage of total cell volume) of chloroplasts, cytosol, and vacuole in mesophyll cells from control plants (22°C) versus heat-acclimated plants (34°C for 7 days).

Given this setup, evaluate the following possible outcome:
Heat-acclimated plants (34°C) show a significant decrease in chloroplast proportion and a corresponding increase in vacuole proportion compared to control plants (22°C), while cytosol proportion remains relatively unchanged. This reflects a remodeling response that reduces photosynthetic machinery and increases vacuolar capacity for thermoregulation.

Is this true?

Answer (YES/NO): NO